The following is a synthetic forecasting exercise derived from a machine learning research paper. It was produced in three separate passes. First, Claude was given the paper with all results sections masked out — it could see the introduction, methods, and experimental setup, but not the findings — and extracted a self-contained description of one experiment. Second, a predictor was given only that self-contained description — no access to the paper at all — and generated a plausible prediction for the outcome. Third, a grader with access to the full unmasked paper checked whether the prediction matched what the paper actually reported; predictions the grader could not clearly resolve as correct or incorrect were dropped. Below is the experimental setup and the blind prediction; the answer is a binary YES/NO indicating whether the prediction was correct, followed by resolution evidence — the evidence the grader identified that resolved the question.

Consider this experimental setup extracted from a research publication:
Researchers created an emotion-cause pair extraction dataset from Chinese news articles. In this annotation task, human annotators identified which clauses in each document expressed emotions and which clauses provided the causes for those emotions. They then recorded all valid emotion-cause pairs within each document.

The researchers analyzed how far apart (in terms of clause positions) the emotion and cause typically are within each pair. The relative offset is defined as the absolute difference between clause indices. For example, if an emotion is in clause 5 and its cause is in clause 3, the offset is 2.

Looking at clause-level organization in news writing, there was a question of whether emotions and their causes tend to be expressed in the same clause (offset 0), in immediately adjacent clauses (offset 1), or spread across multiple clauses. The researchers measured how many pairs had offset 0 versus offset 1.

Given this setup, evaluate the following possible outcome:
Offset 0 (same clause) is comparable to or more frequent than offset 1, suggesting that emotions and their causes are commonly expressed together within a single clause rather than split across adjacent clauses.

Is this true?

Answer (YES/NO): NO